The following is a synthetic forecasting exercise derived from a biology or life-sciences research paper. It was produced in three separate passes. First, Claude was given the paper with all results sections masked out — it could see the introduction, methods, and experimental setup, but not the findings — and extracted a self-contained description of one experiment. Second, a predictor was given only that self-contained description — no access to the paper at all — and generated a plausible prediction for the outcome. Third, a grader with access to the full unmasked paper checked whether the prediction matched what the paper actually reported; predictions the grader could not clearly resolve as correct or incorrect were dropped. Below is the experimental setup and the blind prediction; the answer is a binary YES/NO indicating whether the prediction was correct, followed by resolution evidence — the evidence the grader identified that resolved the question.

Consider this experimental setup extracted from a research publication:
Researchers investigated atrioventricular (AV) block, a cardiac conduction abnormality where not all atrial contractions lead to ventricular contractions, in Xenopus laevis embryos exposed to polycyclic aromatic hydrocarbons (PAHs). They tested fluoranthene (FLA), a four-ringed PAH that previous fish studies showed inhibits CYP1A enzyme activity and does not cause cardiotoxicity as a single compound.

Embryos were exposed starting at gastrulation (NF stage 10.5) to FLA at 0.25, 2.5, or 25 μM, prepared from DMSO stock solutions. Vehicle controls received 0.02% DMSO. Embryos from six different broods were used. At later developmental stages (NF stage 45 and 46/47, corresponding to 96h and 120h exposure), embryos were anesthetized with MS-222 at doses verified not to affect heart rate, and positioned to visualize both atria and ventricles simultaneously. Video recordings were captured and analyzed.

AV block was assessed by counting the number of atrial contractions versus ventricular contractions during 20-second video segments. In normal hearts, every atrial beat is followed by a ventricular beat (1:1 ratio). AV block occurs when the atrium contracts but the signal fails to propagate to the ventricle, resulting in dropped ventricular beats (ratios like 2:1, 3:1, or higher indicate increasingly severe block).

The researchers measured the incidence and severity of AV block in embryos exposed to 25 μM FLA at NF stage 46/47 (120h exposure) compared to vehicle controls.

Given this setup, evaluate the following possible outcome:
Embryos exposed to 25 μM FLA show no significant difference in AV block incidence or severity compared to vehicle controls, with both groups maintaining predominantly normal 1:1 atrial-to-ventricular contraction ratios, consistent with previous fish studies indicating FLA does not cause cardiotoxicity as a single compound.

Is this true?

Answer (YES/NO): NO